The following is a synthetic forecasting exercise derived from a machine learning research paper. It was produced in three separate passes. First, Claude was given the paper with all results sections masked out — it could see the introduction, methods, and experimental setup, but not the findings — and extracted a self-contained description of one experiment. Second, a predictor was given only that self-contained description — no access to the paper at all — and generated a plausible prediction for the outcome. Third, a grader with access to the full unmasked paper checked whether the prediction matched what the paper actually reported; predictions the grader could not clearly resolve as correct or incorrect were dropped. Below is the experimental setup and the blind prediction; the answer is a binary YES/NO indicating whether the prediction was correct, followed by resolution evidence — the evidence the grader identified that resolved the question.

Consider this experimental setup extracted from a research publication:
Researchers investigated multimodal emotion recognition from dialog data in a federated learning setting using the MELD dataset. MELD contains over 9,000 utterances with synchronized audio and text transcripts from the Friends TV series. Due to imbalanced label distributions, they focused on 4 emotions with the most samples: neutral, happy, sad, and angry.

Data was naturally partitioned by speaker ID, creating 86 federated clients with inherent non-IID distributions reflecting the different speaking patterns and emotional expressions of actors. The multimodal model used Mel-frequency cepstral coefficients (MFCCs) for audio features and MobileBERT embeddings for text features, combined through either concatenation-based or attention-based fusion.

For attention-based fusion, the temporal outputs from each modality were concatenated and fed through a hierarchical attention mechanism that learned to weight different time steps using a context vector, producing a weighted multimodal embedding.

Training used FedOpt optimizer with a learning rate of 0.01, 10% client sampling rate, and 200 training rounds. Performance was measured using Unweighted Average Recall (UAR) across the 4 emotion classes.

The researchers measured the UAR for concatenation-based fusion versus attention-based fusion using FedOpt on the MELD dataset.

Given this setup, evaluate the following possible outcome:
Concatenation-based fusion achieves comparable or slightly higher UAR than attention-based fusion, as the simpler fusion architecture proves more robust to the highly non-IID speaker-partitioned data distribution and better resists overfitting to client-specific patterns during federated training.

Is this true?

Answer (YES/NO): NO